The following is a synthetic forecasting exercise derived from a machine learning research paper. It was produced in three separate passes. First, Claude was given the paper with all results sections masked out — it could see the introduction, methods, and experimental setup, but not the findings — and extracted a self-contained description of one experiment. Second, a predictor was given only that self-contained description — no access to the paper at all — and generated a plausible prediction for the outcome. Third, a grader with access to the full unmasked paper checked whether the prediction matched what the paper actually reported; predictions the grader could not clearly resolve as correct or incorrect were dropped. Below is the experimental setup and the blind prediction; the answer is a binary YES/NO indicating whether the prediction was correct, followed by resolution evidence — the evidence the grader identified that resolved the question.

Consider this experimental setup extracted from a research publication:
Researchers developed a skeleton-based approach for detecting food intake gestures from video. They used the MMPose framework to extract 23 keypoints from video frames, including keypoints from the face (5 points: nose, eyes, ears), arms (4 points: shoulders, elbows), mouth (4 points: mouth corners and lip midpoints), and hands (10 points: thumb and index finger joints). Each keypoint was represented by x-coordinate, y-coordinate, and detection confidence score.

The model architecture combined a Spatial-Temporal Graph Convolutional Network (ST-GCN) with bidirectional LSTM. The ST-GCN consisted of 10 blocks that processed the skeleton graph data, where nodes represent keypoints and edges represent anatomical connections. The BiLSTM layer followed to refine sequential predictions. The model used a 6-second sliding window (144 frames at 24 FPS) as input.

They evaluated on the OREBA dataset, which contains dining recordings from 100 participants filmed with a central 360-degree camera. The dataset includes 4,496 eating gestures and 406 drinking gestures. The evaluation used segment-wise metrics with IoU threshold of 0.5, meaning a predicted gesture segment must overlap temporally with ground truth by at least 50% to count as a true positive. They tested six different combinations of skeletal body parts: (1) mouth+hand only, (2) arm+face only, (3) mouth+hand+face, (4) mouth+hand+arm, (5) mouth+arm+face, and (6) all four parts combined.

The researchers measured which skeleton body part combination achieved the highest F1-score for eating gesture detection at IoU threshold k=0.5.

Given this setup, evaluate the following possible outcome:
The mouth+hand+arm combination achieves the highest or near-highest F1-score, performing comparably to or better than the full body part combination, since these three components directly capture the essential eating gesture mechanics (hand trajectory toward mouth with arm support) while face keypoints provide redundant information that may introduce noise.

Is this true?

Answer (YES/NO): NO